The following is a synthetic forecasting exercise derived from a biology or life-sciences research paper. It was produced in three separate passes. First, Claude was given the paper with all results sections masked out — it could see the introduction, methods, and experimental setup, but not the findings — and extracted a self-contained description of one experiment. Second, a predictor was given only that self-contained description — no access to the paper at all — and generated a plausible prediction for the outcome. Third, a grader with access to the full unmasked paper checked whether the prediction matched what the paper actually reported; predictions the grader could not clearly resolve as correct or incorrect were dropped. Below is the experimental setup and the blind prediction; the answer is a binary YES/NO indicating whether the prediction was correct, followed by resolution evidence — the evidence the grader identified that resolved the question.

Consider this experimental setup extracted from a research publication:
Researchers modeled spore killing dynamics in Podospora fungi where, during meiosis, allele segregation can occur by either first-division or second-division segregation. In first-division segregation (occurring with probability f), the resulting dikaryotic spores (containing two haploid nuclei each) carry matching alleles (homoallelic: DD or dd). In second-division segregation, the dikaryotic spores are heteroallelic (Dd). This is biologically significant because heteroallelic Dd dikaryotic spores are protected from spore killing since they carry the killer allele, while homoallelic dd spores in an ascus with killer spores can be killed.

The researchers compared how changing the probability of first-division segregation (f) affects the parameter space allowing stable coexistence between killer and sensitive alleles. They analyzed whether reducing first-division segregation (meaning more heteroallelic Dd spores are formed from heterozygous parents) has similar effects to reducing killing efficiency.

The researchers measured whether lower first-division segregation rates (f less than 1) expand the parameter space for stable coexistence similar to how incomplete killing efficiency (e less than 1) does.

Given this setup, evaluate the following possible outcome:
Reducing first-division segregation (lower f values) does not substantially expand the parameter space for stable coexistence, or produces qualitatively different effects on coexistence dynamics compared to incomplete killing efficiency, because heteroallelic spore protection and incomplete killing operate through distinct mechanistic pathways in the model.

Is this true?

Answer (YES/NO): YES